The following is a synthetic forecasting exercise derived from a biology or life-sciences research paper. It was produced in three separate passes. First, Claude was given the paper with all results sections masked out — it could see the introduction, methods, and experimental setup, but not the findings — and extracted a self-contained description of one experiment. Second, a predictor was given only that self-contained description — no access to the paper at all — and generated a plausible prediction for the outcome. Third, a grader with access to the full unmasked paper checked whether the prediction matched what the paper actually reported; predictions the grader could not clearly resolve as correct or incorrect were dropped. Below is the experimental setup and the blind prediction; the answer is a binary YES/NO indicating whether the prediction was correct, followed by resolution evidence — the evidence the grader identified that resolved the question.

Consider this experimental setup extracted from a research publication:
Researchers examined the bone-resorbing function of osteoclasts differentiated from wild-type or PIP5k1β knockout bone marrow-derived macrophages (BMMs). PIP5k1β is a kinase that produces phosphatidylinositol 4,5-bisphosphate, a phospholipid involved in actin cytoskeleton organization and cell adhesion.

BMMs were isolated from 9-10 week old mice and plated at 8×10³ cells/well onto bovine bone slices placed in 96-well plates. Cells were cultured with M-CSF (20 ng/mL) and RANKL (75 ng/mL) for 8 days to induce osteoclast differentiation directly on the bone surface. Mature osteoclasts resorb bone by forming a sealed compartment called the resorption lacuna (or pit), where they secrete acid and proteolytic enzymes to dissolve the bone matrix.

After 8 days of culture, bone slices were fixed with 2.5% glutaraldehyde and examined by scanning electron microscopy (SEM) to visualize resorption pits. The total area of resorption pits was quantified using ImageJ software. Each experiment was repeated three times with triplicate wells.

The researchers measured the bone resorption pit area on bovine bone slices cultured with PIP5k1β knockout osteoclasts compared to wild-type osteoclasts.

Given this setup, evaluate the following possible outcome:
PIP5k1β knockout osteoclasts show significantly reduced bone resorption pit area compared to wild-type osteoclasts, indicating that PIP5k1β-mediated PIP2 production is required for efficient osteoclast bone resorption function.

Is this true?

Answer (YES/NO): NO